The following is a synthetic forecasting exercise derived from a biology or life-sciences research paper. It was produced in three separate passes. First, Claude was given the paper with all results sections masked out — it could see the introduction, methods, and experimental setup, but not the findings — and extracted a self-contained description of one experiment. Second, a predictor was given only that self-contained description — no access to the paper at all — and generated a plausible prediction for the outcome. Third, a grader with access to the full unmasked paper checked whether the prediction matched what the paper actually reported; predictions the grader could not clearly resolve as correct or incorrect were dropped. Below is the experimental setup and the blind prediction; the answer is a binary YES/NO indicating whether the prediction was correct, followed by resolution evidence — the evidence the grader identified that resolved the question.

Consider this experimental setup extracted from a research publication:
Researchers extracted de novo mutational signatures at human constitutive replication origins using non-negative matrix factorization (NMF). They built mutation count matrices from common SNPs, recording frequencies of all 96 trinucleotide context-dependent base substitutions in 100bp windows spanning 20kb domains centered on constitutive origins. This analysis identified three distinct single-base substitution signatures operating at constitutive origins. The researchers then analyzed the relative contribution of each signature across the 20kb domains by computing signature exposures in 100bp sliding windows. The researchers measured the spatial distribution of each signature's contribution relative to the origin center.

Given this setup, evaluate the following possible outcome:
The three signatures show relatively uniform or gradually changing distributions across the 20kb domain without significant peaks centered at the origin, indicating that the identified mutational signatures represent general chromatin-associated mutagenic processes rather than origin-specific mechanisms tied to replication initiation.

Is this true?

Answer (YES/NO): NO